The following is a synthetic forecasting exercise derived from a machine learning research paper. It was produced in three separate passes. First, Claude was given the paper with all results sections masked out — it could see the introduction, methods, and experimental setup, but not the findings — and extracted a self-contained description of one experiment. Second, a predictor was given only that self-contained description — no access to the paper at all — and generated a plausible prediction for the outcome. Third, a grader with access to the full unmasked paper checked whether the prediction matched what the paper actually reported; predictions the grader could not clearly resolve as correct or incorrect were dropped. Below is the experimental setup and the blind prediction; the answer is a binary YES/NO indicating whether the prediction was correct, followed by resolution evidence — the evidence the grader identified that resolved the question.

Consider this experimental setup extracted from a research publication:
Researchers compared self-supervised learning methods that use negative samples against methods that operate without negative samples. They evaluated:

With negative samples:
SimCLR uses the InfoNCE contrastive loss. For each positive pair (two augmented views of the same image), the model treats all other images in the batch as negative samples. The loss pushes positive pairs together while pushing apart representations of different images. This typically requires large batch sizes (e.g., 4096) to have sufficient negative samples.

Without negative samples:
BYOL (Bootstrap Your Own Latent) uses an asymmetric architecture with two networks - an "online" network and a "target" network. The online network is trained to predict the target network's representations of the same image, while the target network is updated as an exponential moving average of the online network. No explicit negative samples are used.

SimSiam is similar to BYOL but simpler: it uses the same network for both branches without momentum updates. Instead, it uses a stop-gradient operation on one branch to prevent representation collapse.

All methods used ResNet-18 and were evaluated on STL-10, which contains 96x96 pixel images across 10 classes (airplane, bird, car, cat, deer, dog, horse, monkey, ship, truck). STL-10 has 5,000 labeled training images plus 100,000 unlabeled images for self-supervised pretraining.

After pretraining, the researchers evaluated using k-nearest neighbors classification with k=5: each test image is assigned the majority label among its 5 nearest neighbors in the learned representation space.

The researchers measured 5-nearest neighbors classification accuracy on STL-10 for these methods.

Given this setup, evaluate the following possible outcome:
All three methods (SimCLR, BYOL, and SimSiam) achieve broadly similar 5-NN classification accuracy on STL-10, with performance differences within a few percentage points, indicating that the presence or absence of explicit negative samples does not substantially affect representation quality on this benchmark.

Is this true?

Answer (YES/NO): NO